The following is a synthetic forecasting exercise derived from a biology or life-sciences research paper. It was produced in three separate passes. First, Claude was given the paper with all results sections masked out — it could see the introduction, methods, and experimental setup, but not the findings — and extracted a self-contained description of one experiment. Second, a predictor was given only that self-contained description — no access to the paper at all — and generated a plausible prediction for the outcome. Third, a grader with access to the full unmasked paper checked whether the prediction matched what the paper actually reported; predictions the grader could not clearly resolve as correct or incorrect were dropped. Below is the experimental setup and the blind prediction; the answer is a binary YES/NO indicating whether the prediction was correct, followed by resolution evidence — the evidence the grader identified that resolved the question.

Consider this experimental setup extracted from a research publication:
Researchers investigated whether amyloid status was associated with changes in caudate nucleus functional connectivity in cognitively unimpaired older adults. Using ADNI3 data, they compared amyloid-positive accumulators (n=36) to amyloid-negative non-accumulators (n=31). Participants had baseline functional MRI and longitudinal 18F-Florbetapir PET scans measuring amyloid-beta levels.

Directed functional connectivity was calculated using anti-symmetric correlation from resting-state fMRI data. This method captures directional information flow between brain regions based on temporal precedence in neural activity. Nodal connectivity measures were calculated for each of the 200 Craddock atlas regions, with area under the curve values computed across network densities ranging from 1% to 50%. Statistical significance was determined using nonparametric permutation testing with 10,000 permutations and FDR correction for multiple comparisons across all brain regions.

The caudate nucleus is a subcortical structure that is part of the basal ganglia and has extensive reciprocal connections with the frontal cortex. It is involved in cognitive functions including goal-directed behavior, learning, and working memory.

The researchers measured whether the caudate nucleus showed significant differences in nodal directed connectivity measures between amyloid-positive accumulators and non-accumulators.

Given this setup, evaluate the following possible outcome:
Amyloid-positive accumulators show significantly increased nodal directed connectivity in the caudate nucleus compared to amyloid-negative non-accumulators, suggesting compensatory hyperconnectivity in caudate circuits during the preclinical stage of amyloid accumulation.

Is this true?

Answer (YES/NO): NO